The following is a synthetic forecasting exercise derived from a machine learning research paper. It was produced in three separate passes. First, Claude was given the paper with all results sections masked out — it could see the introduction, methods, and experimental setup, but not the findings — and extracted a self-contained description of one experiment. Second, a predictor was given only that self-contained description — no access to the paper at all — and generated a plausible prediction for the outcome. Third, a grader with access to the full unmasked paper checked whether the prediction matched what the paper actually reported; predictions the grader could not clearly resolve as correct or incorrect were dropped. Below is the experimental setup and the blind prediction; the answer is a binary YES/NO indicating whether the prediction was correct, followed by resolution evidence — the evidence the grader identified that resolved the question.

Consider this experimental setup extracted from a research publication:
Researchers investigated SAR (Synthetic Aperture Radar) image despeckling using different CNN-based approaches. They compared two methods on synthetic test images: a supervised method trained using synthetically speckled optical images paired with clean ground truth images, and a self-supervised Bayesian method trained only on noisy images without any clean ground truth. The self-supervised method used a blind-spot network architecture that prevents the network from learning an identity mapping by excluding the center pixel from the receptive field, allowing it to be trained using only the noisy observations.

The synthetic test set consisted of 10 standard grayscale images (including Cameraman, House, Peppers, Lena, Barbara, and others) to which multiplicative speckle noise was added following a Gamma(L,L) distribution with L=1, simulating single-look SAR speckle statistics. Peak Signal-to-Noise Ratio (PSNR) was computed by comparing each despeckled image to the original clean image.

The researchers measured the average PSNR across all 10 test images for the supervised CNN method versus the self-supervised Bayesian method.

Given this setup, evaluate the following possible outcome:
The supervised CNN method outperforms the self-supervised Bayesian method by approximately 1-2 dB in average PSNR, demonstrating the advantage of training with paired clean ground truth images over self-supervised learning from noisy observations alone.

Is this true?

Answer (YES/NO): NO